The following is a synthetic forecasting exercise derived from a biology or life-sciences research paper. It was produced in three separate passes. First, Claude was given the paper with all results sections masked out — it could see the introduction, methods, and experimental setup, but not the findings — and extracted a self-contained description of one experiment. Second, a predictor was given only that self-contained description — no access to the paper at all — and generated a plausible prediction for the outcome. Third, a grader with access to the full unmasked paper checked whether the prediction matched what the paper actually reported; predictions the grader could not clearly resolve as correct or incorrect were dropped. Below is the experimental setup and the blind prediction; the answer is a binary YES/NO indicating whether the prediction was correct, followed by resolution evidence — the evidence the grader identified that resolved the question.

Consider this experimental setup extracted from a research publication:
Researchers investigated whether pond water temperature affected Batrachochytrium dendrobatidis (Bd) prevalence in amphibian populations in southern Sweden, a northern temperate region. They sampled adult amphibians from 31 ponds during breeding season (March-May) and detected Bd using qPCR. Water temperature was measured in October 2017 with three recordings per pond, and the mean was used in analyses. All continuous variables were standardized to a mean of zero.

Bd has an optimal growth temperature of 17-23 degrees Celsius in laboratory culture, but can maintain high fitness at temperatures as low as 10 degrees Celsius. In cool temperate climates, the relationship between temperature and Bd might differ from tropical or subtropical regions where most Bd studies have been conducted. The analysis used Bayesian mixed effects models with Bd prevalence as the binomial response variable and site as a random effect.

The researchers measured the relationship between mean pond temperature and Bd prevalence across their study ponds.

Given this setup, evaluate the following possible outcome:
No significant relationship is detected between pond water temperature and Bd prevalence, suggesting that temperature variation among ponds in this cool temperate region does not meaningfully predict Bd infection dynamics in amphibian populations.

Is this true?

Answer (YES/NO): YES